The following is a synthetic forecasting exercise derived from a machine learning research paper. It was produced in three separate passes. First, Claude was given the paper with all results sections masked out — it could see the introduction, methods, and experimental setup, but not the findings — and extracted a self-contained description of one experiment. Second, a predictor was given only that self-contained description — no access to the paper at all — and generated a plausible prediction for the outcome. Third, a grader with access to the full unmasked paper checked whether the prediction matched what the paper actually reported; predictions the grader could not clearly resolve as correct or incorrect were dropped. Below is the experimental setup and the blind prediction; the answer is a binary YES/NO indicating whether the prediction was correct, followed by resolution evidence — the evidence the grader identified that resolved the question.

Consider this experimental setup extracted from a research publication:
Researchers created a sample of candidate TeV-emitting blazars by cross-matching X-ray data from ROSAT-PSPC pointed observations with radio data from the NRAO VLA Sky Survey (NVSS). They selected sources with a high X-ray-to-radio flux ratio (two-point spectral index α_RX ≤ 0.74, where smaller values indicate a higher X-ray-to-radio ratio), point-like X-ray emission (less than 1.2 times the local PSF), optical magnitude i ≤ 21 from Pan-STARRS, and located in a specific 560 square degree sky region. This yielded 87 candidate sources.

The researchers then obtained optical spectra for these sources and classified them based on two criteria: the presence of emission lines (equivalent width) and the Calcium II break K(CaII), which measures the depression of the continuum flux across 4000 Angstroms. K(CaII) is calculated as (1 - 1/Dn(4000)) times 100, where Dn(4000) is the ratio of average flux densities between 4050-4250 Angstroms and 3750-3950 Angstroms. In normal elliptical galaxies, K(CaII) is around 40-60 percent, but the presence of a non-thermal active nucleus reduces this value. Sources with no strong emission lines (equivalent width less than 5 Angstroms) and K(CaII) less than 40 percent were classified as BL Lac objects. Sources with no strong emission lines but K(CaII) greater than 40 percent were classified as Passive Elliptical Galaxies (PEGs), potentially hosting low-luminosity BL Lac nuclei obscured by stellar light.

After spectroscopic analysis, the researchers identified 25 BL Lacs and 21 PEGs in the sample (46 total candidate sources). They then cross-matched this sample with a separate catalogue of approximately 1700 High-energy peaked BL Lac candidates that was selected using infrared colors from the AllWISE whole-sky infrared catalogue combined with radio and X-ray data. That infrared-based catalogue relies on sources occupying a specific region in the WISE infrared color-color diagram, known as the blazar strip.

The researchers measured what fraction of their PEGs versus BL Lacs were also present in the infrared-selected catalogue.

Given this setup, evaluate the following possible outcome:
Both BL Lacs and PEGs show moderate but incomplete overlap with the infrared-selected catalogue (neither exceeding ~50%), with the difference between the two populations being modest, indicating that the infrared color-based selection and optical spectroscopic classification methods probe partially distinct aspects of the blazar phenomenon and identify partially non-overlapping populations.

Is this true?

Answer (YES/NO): NO